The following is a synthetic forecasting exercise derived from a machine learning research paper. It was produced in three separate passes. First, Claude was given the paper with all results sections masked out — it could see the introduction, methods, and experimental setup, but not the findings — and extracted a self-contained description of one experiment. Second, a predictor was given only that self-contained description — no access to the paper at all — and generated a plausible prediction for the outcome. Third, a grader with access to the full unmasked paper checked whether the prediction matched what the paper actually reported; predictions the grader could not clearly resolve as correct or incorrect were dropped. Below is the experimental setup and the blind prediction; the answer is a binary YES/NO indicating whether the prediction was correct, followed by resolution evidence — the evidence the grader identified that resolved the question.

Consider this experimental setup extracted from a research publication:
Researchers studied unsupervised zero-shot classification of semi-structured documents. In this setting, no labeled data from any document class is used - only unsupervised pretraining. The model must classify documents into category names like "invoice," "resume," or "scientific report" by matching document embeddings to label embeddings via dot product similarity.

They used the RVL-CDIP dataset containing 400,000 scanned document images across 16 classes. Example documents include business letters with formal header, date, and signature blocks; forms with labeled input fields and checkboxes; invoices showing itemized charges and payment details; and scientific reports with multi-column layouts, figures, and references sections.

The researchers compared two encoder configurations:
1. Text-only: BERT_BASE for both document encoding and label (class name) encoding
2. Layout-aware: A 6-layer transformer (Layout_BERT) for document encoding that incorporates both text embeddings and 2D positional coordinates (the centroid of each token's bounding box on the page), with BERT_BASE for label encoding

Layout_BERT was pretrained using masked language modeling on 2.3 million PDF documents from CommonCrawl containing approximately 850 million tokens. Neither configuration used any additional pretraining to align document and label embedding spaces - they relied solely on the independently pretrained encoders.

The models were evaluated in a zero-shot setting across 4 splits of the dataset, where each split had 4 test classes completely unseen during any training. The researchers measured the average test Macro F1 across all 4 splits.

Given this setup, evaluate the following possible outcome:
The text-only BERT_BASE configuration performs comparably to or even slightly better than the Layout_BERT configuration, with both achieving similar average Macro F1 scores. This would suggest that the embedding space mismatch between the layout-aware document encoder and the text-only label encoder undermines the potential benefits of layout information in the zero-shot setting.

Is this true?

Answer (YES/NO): NO